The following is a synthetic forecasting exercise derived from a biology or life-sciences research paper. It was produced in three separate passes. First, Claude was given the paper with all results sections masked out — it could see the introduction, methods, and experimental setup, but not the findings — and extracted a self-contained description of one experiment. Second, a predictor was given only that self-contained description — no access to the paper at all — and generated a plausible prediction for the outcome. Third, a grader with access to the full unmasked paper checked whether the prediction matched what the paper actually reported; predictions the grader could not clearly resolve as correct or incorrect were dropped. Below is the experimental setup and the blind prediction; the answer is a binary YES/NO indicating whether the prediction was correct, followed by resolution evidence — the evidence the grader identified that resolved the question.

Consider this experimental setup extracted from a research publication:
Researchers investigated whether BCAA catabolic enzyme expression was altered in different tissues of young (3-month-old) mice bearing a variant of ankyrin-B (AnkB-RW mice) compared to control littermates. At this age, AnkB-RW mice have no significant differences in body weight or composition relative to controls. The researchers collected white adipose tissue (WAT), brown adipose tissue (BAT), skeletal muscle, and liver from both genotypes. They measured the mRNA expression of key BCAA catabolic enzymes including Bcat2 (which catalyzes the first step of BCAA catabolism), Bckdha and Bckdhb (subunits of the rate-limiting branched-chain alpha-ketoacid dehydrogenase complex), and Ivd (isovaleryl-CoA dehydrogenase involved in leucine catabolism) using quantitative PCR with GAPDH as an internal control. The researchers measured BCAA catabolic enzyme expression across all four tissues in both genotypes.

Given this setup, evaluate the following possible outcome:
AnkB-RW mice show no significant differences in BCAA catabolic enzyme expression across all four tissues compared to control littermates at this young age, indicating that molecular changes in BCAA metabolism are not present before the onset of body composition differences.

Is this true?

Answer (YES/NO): NO